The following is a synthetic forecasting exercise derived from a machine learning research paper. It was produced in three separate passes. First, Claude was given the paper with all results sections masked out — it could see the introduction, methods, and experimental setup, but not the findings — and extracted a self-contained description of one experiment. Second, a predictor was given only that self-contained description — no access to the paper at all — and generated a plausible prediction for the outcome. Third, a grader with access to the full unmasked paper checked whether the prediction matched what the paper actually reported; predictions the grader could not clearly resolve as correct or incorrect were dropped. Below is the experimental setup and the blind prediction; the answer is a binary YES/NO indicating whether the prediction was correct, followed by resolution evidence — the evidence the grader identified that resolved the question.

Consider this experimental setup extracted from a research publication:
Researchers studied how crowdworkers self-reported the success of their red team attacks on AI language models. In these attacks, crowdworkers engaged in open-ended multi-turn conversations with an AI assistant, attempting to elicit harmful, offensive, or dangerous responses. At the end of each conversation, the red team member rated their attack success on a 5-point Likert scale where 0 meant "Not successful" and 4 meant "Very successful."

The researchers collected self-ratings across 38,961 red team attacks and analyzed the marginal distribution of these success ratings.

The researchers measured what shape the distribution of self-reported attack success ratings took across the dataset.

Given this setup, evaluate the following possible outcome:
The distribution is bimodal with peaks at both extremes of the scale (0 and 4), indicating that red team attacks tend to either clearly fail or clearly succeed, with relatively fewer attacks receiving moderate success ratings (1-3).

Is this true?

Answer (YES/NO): YES